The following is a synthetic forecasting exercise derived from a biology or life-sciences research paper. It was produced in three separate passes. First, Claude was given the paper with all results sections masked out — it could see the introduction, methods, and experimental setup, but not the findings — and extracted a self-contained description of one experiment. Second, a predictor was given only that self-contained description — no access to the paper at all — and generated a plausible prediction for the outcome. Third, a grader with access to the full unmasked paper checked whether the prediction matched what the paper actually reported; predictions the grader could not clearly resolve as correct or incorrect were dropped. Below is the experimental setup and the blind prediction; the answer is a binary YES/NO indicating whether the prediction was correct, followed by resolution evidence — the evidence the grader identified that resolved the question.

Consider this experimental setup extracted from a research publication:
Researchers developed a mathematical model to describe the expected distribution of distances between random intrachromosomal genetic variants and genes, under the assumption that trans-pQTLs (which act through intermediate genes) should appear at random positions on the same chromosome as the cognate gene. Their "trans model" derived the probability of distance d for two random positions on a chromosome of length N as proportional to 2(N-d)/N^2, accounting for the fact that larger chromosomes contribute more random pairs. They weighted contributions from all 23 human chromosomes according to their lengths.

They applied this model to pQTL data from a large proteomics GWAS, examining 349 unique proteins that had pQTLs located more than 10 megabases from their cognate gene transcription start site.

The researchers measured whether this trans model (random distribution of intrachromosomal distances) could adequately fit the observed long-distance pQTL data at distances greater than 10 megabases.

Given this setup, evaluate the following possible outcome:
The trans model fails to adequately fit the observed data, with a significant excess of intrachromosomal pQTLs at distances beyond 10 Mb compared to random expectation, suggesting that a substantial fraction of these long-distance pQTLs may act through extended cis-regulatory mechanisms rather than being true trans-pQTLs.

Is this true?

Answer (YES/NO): NO